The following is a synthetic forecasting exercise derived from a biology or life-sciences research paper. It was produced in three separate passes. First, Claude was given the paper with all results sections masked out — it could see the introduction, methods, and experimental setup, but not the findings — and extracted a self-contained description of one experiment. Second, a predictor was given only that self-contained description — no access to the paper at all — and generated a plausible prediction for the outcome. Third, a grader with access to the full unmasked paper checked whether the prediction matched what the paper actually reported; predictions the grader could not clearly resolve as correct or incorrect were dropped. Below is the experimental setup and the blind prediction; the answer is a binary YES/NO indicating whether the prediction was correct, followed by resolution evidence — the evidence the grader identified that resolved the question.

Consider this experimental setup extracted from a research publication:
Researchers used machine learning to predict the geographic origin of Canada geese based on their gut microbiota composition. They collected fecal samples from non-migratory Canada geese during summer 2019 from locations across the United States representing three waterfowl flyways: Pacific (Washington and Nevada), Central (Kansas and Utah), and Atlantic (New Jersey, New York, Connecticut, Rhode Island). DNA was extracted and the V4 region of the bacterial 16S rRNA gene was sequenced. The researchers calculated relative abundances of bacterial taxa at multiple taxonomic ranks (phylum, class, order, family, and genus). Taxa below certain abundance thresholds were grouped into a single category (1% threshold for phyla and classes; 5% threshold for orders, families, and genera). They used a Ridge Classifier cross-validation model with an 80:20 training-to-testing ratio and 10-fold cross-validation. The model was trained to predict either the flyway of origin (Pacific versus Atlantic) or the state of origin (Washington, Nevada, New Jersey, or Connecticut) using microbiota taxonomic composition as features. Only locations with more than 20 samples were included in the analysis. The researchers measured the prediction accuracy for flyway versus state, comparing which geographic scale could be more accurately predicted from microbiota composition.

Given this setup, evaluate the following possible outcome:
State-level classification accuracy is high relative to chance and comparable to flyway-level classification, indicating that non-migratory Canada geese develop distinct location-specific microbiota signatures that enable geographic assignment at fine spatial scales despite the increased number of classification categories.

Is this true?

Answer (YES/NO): NO